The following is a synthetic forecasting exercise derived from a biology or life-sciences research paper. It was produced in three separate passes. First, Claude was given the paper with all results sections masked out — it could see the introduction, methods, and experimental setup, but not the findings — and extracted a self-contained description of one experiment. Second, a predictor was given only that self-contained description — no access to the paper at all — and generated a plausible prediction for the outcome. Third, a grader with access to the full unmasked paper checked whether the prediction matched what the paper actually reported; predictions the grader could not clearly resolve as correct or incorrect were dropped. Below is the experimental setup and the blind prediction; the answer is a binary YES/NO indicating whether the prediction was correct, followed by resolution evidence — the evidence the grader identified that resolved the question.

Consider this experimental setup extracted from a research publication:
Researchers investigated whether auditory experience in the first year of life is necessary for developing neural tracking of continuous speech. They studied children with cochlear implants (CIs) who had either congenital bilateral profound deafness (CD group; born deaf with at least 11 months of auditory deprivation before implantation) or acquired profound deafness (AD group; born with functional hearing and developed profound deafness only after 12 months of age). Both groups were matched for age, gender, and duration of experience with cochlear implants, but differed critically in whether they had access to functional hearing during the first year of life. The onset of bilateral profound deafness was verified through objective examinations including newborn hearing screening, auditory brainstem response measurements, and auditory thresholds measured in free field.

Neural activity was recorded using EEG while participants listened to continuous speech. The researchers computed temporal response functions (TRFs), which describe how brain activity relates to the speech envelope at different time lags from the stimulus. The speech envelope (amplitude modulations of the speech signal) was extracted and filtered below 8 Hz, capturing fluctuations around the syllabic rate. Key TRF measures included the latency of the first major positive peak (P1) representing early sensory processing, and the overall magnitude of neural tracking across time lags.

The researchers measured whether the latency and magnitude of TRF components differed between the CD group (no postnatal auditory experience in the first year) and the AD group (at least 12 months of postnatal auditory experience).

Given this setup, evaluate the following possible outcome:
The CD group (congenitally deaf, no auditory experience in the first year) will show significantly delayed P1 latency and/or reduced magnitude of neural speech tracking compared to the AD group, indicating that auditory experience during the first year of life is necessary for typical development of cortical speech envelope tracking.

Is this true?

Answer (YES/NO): NO